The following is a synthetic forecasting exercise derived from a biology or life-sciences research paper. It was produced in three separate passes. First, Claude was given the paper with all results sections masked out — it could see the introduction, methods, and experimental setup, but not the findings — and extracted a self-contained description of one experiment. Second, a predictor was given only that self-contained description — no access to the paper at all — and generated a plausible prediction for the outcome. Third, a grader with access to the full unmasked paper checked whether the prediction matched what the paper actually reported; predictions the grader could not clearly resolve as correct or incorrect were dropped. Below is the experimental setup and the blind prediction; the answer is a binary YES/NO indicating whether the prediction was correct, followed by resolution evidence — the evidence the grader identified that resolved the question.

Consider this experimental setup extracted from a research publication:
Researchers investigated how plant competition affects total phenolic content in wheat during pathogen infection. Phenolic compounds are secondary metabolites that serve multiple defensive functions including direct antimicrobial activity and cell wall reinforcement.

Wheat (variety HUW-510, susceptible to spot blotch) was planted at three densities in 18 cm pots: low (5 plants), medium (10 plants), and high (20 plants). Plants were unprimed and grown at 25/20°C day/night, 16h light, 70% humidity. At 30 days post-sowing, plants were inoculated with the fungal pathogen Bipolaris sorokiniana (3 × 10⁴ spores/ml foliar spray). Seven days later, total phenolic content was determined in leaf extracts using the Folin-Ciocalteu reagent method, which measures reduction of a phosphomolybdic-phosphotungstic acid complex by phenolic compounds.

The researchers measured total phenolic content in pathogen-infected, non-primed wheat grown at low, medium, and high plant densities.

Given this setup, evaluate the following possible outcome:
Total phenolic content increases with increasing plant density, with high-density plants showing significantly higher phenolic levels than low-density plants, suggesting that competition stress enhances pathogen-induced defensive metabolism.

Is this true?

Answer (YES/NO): NO